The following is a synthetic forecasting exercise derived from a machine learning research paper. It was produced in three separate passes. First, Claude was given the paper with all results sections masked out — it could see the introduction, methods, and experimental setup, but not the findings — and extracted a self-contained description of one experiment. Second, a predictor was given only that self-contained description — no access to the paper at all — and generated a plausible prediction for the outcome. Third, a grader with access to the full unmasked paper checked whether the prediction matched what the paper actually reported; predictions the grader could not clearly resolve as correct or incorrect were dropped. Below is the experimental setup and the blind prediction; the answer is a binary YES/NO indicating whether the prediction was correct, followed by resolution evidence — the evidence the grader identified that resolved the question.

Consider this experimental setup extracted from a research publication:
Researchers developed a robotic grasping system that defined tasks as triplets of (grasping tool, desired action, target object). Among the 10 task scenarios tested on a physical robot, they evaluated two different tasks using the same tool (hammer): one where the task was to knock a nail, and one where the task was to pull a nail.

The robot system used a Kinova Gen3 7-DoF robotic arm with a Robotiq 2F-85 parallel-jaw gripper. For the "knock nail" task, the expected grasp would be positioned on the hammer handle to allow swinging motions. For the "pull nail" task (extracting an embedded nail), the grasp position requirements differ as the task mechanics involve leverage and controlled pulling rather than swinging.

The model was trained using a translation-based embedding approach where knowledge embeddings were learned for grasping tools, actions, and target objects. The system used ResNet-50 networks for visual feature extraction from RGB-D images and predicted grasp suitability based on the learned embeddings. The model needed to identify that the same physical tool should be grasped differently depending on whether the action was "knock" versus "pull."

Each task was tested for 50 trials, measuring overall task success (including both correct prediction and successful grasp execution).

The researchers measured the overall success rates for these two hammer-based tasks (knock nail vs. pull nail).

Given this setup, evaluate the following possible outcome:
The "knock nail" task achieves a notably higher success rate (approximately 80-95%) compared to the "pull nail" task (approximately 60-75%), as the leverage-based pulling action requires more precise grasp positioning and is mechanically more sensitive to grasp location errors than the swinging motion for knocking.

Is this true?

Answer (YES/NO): NO